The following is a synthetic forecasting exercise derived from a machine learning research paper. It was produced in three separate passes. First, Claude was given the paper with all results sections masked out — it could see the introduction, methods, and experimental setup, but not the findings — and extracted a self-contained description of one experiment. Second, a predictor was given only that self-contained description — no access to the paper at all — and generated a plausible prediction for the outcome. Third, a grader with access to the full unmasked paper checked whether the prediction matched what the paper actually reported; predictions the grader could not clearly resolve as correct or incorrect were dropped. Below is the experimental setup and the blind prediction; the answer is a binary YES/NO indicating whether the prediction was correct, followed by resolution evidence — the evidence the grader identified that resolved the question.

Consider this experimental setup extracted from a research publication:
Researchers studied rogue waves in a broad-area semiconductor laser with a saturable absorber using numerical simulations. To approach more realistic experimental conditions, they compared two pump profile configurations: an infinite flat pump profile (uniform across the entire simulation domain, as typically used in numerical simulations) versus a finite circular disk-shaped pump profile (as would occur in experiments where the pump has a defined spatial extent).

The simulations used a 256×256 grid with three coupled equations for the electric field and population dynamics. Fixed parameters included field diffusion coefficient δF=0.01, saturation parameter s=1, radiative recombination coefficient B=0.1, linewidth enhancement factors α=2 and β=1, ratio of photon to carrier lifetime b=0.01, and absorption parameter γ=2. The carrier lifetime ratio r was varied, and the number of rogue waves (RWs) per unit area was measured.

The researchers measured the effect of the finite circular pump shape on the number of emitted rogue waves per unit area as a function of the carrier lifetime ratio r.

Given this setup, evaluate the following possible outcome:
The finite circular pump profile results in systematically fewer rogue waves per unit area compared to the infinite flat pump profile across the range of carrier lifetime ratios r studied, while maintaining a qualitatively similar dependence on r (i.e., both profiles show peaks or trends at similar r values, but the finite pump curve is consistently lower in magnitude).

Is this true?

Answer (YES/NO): NO